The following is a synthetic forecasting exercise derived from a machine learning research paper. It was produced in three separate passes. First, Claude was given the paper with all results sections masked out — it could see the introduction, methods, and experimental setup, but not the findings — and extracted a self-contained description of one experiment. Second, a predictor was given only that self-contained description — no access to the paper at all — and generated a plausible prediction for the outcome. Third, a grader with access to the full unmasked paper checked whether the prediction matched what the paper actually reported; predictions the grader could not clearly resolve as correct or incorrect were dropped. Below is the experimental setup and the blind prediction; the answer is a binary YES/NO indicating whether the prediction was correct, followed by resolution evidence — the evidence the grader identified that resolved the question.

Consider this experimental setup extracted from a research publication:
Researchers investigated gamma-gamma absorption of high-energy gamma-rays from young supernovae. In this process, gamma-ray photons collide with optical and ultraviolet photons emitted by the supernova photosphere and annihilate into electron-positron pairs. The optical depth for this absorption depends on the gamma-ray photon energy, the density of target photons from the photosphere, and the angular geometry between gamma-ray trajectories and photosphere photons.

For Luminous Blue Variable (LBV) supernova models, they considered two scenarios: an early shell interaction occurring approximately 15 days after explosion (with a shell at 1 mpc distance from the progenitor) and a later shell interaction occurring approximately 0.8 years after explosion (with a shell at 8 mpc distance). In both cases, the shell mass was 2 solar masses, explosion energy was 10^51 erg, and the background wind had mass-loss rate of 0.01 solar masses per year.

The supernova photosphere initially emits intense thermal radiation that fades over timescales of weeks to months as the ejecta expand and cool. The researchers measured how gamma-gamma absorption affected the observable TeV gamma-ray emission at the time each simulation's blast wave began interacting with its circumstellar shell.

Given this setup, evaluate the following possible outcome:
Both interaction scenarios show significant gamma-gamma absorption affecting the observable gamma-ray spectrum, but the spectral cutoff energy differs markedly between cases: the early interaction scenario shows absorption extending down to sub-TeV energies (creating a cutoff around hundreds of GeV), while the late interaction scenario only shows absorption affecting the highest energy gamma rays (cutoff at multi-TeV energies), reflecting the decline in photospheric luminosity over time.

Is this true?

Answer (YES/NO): NO